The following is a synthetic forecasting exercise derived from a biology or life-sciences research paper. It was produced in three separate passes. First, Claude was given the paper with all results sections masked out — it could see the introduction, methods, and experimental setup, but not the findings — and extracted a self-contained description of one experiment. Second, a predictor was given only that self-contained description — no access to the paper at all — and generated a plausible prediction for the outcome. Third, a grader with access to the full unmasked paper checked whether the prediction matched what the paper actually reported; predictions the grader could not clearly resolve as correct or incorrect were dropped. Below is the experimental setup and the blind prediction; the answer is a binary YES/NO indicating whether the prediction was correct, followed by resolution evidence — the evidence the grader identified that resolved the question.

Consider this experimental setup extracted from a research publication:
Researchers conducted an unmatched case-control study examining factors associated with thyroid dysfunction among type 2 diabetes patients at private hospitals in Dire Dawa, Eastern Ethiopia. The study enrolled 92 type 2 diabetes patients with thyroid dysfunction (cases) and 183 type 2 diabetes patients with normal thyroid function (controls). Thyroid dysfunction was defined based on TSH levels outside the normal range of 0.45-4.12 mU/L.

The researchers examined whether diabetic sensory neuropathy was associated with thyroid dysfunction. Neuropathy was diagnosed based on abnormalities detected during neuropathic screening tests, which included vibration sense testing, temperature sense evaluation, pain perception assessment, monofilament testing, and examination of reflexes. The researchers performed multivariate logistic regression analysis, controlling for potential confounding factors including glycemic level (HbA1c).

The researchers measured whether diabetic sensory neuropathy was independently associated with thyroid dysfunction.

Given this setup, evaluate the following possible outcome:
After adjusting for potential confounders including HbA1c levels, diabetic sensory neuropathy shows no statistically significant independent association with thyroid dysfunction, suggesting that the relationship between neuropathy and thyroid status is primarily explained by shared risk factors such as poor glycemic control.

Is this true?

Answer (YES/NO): NO